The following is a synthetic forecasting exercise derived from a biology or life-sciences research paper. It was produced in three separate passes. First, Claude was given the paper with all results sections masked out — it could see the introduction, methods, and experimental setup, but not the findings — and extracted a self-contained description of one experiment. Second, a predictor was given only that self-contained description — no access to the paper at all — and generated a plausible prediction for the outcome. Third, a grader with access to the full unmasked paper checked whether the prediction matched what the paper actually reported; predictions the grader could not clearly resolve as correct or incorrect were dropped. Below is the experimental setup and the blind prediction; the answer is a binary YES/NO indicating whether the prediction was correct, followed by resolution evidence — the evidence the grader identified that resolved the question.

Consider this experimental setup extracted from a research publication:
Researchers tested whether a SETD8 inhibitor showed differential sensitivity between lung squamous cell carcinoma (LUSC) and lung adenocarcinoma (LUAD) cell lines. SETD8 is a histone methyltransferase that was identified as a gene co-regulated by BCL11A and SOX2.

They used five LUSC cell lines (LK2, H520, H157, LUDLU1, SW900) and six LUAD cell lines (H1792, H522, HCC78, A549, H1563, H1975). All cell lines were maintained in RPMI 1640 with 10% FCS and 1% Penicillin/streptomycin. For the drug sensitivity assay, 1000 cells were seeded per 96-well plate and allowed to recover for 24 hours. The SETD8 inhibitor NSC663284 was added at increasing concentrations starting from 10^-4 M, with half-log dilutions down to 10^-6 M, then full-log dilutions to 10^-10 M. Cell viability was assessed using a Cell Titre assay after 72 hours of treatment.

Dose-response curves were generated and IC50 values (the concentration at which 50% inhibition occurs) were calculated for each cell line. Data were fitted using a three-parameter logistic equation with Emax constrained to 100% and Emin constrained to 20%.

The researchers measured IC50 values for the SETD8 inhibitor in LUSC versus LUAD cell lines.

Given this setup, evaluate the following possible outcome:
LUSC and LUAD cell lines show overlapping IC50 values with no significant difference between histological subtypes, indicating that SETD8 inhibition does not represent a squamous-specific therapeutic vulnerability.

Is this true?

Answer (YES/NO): NO